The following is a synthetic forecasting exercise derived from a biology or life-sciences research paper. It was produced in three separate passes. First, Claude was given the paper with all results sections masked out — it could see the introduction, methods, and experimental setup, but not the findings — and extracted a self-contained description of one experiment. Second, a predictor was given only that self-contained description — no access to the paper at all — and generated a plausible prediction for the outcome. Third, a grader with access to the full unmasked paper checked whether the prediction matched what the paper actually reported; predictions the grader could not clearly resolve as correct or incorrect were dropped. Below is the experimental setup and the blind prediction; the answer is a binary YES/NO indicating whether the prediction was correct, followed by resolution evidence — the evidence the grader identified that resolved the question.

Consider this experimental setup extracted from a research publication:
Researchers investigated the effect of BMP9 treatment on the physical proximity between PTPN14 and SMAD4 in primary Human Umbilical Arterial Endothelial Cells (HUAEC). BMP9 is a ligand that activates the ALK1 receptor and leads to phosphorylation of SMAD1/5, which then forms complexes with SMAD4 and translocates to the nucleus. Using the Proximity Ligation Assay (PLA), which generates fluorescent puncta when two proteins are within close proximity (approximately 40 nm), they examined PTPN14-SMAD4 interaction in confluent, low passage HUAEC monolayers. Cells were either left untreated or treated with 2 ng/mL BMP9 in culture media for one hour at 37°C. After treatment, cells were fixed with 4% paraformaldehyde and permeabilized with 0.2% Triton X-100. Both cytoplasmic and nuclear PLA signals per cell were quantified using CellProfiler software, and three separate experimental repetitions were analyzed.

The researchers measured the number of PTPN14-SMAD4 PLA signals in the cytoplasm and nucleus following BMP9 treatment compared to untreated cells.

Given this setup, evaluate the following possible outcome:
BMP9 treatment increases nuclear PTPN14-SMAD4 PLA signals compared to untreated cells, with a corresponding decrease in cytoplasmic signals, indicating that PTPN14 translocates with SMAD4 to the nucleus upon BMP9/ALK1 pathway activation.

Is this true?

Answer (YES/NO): NO